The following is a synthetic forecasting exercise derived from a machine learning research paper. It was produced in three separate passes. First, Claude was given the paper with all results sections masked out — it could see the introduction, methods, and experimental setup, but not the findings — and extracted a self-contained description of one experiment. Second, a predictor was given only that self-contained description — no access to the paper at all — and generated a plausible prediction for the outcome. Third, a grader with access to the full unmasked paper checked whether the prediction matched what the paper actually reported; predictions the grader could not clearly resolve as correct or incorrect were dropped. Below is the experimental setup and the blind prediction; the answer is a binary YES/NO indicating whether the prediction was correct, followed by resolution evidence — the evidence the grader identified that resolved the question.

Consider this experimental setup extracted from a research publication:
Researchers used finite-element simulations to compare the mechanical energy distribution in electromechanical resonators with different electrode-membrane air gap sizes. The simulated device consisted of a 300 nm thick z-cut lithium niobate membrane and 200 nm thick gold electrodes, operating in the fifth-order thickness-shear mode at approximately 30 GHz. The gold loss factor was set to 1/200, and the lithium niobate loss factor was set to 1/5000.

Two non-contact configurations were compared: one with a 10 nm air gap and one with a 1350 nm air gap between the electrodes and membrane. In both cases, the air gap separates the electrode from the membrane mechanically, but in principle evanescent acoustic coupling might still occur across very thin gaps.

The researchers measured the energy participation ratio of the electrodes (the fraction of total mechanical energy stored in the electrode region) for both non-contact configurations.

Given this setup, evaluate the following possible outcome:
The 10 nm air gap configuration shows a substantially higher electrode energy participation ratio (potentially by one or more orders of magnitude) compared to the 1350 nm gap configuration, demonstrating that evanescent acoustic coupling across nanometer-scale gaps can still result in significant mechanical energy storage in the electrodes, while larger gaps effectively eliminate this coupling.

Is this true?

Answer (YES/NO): NO